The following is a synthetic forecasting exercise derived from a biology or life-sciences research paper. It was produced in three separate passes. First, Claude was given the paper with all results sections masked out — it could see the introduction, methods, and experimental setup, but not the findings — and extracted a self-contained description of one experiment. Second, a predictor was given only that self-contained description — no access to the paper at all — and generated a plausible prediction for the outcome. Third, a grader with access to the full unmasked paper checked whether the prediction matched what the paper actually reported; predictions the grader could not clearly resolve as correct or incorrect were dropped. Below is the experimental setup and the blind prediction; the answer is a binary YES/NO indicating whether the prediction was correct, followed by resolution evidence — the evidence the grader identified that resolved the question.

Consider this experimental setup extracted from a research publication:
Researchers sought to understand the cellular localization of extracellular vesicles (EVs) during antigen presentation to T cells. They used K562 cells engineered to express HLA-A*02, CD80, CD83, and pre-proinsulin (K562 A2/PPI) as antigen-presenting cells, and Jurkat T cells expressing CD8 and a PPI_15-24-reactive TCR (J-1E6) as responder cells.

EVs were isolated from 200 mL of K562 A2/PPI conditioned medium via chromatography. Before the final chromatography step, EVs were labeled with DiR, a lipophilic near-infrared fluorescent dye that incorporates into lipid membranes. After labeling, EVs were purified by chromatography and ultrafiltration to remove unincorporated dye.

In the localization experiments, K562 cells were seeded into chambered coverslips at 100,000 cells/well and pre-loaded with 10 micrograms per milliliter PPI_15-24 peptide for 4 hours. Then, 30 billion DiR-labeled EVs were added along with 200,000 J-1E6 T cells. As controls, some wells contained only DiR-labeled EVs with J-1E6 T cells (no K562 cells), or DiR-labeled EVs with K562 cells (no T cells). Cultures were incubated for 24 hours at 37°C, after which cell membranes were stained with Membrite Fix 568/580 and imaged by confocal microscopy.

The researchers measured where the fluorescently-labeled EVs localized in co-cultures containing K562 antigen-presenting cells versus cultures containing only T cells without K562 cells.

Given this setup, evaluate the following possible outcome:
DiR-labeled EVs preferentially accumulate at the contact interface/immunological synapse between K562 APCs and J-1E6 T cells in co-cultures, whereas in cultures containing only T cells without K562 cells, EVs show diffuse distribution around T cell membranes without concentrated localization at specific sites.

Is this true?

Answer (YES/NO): NO